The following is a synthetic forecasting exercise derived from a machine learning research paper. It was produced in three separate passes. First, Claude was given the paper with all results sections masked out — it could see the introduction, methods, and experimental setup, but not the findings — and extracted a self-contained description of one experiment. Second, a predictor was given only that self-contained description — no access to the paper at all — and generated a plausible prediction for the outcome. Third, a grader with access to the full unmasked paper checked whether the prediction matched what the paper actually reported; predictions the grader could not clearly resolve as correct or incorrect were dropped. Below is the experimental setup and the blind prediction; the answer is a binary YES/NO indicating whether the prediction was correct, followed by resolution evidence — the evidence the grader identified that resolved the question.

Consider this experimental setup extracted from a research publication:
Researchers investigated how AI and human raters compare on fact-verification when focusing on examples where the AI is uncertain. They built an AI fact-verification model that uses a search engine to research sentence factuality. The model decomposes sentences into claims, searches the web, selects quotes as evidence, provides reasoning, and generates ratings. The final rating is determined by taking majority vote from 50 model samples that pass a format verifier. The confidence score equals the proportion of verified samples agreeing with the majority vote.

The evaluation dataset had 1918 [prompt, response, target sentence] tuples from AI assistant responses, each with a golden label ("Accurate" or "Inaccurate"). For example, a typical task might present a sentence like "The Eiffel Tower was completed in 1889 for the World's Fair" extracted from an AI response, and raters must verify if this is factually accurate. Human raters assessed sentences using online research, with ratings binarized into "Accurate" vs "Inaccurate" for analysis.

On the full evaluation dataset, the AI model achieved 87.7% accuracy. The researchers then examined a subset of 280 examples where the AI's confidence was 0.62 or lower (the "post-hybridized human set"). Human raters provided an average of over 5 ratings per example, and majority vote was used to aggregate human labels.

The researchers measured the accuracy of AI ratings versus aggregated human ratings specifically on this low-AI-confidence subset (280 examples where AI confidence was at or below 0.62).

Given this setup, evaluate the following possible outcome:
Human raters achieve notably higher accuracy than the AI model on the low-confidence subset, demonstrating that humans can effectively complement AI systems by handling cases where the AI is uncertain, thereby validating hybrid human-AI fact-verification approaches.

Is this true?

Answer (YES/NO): YES